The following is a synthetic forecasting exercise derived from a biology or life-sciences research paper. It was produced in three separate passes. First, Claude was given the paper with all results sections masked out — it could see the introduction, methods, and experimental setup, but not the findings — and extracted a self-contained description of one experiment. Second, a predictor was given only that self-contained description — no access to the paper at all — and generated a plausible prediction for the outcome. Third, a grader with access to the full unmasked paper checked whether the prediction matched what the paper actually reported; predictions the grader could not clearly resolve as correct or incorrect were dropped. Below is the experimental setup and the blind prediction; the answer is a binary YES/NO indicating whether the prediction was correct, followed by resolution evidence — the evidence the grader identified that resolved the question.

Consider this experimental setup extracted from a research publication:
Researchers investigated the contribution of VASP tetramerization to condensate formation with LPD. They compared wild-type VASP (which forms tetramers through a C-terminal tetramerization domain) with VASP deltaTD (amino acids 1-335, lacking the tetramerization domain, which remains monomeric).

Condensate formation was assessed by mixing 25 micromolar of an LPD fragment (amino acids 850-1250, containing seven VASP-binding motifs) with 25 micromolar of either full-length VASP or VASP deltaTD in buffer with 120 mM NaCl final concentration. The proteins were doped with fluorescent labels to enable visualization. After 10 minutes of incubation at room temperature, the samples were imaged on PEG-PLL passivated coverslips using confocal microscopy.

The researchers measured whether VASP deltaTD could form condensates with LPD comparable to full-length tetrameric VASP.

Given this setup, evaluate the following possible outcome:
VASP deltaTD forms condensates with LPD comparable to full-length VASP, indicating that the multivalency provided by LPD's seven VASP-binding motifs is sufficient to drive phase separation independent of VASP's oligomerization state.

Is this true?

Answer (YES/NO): NO